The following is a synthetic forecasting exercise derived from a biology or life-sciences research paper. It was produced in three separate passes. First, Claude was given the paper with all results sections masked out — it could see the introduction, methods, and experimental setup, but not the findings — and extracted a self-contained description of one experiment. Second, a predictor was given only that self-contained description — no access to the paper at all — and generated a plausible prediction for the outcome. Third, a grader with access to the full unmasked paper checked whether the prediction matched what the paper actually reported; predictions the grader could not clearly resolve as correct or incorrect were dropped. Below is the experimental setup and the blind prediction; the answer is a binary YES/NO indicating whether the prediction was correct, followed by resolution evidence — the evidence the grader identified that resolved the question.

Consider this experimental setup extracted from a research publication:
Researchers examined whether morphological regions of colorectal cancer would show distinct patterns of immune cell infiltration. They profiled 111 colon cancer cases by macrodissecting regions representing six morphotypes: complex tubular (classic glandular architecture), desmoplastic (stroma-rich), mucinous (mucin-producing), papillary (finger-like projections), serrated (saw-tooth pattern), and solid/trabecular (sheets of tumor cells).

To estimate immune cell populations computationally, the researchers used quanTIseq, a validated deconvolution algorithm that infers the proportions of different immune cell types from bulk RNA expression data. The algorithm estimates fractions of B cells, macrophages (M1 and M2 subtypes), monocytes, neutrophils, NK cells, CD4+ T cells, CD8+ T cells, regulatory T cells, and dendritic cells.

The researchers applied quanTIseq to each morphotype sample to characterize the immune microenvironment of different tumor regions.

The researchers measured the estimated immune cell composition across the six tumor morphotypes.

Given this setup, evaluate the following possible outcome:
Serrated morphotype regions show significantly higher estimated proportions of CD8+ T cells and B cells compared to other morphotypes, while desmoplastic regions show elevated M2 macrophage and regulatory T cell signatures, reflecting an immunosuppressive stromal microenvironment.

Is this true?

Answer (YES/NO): NO